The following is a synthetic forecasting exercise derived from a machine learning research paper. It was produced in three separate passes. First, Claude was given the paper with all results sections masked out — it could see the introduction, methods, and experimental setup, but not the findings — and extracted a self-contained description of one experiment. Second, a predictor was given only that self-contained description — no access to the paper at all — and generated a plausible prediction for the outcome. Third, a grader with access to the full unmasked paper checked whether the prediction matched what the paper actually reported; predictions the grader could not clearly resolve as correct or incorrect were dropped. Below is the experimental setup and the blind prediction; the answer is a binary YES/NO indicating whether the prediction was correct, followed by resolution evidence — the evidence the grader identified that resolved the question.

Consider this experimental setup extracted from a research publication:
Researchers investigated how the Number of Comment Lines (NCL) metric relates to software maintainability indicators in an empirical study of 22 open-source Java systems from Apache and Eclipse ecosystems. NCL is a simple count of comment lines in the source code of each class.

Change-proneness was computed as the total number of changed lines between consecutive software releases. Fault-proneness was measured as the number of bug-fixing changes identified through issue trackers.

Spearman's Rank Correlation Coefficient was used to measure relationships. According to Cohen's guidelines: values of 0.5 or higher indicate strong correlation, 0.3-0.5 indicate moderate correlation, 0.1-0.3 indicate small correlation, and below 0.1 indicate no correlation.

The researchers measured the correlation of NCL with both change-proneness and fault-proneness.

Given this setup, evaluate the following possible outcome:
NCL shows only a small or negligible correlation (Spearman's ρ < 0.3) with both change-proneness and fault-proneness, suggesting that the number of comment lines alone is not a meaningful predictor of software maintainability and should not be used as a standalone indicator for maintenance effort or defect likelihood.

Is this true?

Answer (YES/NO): YES